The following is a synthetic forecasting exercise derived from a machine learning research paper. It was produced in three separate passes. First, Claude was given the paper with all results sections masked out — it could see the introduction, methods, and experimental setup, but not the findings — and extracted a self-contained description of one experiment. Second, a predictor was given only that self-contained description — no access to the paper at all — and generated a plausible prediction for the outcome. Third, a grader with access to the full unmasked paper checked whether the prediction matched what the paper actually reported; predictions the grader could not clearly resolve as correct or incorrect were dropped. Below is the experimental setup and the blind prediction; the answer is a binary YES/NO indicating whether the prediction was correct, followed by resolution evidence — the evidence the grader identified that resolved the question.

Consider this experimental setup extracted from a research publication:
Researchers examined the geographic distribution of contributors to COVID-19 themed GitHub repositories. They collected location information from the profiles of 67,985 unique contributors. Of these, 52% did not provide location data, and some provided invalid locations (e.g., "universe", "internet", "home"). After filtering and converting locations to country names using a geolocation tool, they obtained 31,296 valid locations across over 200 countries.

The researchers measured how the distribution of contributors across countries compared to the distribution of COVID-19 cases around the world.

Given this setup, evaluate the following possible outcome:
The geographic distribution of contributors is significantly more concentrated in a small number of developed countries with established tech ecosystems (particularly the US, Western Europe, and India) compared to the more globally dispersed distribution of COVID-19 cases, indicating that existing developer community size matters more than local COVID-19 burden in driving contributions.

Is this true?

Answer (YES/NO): NO